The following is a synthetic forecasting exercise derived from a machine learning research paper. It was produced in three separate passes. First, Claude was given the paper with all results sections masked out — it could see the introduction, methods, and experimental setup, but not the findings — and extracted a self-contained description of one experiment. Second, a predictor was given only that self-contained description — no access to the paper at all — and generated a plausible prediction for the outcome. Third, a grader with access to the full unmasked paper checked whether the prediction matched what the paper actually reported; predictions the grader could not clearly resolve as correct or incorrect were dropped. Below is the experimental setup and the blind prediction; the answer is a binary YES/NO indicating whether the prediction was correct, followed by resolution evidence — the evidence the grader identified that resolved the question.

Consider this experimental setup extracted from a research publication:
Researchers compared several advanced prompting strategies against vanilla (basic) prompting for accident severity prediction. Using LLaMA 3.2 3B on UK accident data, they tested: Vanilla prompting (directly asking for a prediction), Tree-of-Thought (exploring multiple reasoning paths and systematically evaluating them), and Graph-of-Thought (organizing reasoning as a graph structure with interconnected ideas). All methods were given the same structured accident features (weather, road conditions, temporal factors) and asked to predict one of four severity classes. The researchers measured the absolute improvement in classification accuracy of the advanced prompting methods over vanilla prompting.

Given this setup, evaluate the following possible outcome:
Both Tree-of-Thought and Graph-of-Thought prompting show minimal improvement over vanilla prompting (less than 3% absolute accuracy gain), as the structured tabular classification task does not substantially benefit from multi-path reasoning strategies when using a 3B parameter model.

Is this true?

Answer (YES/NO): NO